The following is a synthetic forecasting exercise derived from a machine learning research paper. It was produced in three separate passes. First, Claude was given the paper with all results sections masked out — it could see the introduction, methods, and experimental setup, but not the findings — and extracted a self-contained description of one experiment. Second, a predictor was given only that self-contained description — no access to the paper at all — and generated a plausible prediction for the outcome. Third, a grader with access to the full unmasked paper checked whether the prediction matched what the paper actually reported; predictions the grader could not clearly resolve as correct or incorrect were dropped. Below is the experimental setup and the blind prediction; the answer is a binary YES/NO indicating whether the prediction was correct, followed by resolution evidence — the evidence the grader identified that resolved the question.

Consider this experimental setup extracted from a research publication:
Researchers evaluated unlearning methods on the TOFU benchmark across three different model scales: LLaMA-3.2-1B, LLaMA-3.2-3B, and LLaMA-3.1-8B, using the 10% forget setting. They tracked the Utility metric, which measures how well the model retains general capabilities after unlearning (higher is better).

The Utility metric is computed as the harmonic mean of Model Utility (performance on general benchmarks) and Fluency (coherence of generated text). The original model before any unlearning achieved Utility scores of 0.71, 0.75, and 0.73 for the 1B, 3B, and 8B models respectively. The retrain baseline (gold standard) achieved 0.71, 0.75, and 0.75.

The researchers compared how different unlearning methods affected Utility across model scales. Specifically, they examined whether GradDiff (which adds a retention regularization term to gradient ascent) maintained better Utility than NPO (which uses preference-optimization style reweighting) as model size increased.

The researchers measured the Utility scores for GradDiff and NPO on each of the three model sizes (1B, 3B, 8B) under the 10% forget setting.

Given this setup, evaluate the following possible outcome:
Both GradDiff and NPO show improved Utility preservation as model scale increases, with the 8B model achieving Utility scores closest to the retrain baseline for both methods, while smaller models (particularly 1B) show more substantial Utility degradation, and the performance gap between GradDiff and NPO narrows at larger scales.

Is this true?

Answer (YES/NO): NO